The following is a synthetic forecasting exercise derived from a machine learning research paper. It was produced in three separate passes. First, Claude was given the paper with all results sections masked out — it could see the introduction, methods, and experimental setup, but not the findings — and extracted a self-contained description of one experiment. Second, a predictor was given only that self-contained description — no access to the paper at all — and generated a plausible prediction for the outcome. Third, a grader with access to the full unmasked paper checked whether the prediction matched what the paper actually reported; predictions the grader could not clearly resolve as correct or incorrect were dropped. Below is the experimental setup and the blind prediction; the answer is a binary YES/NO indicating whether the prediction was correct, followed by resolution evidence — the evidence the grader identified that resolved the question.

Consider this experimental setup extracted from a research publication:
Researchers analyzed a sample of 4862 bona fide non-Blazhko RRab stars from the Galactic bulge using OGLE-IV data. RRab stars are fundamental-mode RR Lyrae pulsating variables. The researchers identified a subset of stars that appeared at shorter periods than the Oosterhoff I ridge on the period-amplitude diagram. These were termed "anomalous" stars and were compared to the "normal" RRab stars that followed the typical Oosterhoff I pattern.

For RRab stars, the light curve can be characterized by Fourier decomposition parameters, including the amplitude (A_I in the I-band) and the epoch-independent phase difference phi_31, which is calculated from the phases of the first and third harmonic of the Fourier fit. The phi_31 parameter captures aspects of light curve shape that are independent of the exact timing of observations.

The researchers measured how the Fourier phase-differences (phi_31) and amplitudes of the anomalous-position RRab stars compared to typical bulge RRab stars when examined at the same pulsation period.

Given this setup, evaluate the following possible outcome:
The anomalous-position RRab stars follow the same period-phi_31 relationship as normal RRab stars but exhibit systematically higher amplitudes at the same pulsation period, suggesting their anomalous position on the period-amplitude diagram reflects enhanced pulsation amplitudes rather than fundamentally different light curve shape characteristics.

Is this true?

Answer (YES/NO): NO